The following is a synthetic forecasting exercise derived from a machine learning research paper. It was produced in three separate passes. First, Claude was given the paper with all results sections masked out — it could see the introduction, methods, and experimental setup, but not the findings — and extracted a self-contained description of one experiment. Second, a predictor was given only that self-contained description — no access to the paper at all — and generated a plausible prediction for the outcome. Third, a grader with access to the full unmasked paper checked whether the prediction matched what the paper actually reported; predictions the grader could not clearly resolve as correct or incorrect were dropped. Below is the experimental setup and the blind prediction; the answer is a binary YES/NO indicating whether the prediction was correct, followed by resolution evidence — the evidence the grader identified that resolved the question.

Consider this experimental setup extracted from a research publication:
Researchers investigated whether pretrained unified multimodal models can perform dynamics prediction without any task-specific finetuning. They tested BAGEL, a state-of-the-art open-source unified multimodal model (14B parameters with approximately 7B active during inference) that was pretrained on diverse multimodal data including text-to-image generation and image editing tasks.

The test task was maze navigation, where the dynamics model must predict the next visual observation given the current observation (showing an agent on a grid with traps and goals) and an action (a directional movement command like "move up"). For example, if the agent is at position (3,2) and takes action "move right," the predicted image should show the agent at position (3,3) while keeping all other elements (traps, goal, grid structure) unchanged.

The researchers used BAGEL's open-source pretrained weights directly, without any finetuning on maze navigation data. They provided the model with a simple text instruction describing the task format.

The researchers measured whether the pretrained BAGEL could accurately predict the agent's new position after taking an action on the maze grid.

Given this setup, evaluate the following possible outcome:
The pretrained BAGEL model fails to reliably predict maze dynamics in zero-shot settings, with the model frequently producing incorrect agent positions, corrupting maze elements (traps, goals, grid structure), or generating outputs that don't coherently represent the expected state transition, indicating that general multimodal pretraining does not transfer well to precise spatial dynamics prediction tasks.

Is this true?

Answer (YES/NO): NO